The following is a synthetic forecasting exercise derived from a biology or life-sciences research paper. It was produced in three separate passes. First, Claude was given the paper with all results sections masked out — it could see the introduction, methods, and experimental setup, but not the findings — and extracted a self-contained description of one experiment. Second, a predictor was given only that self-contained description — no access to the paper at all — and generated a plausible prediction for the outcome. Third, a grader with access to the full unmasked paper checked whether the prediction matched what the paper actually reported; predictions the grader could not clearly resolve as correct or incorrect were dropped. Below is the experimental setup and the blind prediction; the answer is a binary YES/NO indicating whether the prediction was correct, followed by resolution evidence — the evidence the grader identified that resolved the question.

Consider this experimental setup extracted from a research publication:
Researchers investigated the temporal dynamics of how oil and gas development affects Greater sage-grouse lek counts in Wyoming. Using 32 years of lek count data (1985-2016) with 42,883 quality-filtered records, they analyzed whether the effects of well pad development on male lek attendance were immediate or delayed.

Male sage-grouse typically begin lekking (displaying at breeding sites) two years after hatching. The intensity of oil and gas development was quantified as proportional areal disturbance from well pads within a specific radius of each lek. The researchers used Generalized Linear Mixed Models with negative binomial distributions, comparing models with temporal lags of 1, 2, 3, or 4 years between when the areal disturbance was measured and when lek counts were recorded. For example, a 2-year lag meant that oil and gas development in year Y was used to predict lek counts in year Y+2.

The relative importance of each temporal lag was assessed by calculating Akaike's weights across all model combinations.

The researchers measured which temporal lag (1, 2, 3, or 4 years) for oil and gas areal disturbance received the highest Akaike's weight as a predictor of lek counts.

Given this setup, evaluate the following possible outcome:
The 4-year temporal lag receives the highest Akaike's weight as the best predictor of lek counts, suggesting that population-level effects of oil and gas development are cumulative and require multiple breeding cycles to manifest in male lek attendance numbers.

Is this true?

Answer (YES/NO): NO